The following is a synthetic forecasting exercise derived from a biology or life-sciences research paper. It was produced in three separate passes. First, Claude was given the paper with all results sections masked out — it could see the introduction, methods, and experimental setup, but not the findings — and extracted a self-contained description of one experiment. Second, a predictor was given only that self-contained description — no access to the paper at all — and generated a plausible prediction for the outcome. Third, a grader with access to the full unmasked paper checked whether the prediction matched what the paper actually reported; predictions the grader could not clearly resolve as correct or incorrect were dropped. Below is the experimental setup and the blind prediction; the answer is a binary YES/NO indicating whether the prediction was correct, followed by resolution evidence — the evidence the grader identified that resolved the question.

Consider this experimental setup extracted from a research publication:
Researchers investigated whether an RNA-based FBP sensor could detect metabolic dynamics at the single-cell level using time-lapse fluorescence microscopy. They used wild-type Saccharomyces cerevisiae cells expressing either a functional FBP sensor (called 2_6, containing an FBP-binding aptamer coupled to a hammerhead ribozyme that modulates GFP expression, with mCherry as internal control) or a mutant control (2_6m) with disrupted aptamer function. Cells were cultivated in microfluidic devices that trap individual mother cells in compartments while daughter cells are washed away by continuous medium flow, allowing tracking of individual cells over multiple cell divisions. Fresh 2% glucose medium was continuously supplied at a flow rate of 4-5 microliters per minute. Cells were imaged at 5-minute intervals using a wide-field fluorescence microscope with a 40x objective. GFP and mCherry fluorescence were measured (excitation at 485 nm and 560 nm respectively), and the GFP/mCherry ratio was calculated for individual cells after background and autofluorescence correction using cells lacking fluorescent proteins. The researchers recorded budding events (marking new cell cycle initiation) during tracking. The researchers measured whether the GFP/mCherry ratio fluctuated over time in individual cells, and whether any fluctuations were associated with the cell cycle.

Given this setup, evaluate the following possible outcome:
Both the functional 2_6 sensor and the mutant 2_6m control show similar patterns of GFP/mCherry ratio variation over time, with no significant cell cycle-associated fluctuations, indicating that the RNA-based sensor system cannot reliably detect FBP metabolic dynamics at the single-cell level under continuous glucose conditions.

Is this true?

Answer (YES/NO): NO